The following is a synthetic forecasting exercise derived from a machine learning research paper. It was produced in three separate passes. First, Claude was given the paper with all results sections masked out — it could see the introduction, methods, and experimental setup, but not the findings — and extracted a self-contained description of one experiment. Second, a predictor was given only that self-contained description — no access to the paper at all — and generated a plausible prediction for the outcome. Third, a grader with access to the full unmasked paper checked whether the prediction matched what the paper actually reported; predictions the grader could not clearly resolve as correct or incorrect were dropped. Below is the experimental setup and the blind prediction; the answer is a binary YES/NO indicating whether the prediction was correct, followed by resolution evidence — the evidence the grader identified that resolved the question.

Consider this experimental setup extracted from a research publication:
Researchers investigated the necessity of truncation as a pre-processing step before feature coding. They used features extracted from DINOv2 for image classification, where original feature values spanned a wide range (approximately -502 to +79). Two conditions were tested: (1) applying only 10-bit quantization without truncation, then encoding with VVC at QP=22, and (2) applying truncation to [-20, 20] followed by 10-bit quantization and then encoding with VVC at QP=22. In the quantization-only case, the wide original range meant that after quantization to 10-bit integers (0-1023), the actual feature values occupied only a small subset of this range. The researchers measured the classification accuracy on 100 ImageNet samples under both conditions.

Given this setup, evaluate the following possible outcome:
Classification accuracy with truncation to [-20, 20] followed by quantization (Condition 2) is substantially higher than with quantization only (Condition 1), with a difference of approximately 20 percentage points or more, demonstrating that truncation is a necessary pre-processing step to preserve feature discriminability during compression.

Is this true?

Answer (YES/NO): YES